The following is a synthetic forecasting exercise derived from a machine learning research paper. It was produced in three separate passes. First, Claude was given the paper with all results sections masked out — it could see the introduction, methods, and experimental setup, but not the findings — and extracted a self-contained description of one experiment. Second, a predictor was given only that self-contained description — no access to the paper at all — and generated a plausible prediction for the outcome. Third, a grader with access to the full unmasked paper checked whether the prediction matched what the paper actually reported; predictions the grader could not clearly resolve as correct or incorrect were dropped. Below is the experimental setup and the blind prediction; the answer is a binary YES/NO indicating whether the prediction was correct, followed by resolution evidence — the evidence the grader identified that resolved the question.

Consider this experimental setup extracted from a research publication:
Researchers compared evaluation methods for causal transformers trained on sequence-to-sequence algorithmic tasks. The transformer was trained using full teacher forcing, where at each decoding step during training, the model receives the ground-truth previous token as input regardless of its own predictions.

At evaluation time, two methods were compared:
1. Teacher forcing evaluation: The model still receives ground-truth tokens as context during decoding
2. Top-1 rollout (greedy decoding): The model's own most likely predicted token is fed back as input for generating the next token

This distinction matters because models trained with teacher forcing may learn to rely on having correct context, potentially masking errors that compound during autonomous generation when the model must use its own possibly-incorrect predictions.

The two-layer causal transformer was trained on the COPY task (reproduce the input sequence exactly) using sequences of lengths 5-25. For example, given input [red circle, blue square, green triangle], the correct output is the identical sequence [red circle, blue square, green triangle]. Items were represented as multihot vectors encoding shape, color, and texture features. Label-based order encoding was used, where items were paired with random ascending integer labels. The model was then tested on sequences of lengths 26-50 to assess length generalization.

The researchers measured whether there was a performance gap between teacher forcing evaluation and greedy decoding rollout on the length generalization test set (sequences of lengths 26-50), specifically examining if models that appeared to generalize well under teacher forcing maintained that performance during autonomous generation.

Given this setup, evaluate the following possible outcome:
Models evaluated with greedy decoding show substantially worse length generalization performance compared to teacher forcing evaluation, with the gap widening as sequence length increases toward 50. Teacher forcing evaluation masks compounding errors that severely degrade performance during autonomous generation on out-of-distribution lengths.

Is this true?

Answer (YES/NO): NO